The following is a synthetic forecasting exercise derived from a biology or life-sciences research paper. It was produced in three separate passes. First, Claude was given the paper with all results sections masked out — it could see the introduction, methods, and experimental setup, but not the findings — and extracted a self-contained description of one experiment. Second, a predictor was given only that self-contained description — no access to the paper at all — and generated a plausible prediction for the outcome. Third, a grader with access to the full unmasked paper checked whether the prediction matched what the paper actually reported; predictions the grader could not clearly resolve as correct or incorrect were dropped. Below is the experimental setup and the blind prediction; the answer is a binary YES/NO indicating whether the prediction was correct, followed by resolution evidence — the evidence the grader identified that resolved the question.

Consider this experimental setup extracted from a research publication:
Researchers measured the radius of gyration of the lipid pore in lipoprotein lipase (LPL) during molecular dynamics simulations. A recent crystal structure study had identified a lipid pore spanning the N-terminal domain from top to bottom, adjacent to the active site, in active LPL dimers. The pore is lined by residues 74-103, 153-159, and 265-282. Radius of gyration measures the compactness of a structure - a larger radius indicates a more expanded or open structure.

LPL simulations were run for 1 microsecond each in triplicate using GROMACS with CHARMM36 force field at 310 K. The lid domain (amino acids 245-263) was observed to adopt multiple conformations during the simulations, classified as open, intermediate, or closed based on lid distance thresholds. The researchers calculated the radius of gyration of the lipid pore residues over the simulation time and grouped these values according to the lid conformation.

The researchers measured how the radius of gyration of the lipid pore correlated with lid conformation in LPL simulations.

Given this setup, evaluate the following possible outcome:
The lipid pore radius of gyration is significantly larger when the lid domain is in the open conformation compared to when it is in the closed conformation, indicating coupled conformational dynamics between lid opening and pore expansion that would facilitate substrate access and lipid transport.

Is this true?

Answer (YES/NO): NO